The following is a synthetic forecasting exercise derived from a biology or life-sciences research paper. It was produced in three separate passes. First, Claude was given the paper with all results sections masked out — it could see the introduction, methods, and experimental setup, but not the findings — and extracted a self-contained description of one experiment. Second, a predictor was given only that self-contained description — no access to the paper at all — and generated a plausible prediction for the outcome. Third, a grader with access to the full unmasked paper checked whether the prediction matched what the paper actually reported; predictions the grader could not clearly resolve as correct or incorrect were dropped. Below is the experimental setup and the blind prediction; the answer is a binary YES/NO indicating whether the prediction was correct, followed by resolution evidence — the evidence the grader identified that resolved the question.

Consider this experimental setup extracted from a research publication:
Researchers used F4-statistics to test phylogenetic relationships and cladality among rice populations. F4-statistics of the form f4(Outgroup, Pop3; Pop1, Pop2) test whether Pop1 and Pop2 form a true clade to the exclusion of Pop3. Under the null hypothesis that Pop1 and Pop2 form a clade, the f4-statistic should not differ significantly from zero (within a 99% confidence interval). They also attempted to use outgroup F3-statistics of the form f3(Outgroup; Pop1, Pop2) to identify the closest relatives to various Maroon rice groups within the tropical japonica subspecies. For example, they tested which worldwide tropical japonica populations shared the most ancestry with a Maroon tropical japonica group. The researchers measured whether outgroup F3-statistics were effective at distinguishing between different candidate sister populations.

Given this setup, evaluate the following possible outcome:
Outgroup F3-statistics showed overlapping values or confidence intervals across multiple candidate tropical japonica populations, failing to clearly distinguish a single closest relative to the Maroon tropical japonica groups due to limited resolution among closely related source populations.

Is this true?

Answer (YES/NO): YES